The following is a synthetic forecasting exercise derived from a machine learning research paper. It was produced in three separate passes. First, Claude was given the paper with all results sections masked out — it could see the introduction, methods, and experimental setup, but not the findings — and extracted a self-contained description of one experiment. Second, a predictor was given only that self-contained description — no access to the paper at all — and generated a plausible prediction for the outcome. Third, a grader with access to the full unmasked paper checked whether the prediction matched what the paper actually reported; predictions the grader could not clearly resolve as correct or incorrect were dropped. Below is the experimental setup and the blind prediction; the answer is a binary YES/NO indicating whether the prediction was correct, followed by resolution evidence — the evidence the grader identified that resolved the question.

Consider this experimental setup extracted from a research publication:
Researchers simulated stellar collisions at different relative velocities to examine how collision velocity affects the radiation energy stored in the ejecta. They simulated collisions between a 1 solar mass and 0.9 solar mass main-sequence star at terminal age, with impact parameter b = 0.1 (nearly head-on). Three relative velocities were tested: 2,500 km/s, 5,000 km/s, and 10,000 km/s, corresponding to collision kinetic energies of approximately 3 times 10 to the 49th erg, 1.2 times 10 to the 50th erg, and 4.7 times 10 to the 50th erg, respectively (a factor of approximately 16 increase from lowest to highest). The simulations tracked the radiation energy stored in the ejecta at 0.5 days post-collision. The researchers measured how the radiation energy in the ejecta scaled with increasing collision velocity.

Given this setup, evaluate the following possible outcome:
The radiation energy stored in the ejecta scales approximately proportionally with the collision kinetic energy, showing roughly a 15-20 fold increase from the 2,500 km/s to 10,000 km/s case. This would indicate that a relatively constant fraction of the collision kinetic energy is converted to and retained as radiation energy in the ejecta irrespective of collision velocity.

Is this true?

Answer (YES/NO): NO